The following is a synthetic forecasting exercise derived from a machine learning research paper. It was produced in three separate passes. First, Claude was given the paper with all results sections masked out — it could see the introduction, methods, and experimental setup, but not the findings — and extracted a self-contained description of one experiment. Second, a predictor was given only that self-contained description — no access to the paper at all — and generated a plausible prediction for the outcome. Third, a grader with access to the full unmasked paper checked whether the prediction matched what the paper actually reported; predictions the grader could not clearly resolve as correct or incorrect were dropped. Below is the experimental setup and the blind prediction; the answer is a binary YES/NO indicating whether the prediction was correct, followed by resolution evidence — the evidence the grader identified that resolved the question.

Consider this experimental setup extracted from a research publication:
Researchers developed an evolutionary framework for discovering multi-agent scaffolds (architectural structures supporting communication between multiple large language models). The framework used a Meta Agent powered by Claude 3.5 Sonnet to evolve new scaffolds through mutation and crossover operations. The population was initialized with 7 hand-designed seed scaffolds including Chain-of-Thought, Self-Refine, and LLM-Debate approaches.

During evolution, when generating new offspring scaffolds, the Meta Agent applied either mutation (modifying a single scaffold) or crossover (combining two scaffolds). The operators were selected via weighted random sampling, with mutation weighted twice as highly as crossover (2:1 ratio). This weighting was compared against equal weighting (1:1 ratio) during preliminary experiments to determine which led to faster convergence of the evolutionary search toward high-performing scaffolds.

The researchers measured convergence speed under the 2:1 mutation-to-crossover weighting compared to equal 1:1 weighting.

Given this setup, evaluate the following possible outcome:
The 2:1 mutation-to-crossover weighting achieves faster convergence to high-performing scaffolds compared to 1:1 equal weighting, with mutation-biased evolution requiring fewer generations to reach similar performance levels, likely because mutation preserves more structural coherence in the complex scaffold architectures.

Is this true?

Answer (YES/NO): YES